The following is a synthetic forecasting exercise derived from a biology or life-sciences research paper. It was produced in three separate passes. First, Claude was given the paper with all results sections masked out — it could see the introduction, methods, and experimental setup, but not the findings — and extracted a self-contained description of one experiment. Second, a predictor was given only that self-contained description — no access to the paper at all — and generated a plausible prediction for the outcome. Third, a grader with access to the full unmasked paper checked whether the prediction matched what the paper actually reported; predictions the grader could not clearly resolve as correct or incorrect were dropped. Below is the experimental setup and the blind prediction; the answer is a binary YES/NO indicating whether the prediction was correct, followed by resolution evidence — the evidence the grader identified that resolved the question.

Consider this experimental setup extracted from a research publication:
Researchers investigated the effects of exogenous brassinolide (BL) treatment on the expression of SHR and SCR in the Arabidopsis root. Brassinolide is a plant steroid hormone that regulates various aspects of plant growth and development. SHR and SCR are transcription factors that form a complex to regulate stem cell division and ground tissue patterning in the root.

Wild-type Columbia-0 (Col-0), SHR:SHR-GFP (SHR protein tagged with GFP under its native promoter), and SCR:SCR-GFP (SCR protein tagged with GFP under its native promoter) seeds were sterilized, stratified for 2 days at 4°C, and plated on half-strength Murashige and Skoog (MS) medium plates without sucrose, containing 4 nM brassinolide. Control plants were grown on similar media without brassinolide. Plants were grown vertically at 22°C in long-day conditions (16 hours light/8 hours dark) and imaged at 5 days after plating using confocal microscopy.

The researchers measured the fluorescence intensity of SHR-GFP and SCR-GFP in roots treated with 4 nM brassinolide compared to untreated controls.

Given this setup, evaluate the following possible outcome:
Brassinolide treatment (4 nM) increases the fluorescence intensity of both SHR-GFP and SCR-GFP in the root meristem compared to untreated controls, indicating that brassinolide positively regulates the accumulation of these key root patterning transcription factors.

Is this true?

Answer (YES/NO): NO